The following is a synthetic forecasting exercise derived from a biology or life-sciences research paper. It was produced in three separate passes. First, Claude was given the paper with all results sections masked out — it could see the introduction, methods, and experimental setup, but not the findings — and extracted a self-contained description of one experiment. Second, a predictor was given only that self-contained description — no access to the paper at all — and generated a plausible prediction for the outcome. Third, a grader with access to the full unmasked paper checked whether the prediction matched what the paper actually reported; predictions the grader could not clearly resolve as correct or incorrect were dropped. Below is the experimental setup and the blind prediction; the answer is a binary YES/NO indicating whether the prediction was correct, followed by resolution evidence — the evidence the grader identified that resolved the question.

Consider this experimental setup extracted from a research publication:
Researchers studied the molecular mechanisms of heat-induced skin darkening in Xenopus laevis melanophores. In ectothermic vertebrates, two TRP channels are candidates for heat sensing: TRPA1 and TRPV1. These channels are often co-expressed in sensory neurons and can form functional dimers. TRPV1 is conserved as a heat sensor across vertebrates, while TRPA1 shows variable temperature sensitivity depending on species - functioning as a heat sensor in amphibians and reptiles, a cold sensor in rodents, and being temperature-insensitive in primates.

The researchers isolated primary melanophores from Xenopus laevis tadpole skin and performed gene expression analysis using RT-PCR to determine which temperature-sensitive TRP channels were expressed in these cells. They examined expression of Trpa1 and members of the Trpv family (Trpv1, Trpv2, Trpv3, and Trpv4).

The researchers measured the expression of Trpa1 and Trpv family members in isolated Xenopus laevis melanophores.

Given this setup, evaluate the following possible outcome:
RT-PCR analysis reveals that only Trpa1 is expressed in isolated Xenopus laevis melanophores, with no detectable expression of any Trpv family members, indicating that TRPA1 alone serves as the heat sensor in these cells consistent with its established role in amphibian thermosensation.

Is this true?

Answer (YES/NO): NO